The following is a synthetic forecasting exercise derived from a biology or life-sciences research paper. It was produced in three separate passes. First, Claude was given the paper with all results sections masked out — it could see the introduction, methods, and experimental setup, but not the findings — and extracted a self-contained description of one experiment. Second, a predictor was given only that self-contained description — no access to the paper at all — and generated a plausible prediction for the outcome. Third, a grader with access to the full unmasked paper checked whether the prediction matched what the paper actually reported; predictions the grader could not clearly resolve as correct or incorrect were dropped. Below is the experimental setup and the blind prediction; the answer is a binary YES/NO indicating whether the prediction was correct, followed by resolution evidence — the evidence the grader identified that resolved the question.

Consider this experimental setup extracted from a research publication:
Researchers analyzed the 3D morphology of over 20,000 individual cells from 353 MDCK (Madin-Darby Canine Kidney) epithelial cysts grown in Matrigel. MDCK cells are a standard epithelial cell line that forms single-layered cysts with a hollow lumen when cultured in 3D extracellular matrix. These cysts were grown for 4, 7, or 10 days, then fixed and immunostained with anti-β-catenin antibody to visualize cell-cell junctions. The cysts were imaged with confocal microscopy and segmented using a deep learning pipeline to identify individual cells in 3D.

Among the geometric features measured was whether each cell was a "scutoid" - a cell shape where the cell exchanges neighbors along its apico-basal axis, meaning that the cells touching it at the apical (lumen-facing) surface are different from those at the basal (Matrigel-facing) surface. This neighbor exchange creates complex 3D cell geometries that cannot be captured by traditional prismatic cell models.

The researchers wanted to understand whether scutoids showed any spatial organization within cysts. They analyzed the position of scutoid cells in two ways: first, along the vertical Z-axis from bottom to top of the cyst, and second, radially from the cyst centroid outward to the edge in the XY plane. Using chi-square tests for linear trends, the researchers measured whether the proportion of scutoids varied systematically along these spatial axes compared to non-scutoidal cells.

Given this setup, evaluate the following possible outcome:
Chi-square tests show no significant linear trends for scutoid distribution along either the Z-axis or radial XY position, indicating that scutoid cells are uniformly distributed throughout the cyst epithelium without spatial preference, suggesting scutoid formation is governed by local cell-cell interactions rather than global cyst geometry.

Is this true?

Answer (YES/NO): NO